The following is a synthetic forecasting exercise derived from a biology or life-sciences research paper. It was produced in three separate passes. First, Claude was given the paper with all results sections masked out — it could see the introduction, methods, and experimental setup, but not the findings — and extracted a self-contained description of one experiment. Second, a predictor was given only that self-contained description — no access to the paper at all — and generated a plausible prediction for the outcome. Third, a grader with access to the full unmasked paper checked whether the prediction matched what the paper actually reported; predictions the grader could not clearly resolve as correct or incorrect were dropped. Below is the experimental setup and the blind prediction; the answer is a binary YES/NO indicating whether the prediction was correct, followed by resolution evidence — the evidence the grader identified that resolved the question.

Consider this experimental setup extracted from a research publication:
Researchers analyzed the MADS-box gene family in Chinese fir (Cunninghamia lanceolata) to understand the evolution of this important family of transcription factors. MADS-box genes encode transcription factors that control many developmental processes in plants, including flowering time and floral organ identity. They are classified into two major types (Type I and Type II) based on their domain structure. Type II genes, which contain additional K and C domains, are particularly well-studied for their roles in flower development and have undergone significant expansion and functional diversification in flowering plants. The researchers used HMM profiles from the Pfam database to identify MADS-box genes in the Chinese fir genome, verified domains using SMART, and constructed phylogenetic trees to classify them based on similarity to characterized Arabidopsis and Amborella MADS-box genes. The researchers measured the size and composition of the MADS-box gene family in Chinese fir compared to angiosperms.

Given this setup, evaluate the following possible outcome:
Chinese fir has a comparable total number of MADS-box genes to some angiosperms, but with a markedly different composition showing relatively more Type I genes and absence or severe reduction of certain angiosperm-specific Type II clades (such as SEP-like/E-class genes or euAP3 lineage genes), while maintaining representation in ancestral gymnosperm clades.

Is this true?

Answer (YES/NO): NO